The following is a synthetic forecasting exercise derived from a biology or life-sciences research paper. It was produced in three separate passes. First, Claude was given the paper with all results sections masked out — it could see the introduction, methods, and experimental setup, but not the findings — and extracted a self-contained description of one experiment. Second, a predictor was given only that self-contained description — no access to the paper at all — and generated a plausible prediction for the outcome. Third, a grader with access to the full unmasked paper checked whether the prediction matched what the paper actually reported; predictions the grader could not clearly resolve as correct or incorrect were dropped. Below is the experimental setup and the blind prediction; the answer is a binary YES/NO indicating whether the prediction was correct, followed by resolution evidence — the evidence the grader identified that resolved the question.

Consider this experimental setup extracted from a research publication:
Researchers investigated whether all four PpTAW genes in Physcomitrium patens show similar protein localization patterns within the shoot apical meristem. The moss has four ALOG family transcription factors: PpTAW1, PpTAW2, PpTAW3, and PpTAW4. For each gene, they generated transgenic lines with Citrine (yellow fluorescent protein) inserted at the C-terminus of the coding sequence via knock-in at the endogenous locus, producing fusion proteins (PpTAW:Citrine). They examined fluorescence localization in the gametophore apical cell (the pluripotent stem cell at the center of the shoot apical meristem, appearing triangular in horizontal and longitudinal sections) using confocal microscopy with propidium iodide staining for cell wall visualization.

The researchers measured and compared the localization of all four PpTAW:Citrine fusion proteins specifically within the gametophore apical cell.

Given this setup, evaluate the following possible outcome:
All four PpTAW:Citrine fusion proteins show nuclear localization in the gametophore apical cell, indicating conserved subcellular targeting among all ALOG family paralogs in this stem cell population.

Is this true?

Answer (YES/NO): NO